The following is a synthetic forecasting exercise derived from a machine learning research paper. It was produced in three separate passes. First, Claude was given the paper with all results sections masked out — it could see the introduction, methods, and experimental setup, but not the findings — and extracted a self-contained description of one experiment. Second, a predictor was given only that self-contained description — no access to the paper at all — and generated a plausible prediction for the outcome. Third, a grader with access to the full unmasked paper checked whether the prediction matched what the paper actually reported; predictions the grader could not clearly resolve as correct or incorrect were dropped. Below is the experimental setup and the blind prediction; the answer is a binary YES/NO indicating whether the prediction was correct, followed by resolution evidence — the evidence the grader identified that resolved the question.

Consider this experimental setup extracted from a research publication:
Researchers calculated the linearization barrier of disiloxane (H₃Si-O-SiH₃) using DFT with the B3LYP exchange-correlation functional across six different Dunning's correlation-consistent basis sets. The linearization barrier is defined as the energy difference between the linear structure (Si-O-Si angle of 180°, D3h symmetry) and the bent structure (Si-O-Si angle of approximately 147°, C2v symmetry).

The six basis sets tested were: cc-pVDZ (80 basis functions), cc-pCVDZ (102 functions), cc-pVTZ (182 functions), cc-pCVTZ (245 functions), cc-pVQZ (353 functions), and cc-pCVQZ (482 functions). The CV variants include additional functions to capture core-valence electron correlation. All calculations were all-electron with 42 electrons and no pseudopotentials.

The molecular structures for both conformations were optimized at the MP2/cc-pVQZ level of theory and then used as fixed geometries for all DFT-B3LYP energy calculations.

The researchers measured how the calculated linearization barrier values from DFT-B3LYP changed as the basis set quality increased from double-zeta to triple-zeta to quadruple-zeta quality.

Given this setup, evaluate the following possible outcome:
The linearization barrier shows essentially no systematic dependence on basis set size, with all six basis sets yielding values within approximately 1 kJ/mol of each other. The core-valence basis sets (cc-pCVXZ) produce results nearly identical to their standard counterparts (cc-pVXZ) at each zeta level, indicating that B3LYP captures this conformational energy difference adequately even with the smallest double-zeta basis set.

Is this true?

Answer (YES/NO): NO